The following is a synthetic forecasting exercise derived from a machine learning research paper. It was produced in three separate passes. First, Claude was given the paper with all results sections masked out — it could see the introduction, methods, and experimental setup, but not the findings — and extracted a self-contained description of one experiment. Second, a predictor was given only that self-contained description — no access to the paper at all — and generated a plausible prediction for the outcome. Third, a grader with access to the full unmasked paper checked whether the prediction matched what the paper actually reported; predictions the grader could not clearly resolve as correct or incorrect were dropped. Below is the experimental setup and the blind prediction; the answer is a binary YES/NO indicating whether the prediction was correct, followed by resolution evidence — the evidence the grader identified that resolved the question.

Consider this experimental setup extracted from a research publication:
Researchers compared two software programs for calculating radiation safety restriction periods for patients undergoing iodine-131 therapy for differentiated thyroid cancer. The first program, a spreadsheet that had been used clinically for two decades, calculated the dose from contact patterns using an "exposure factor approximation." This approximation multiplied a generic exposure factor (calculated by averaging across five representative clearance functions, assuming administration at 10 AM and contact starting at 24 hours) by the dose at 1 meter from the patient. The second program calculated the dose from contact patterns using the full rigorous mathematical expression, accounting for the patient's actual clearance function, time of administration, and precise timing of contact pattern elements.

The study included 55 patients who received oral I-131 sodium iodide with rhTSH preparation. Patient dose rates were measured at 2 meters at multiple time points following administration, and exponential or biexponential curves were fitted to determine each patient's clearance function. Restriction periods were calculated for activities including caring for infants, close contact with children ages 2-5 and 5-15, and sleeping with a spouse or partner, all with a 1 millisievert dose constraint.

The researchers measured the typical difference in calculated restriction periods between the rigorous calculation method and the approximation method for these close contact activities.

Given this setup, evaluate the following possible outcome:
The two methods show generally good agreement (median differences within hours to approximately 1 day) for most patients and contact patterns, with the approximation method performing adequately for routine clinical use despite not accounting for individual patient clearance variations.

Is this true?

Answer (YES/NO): NO